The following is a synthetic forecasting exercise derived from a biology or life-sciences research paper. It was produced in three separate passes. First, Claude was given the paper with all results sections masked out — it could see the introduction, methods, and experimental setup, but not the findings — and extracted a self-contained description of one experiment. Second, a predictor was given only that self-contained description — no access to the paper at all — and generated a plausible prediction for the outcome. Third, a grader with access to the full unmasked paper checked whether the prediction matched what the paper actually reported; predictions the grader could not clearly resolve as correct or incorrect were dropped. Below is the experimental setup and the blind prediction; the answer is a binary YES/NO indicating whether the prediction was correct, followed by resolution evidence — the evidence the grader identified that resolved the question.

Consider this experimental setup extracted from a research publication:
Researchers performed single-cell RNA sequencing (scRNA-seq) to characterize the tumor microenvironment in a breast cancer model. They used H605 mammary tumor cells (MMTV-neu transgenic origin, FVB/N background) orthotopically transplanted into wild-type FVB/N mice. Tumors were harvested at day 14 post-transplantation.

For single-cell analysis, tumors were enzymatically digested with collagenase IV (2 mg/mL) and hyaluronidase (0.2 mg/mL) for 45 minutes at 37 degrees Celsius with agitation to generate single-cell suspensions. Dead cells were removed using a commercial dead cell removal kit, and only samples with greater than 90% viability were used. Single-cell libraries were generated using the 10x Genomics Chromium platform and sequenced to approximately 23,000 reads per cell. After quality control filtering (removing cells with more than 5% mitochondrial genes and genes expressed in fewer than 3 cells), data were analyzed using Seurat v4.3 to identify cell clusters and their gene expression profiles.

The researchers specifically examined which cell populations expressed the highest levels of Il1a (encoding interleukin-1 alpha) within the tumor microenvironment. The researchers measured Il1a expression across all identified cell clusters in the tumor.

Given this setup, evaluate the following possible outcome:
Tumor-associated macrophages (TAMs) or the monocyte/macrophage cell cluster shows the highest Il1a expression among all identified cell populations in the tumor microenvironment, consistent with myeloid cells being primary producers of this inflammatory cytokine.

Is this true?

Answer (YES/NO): YES